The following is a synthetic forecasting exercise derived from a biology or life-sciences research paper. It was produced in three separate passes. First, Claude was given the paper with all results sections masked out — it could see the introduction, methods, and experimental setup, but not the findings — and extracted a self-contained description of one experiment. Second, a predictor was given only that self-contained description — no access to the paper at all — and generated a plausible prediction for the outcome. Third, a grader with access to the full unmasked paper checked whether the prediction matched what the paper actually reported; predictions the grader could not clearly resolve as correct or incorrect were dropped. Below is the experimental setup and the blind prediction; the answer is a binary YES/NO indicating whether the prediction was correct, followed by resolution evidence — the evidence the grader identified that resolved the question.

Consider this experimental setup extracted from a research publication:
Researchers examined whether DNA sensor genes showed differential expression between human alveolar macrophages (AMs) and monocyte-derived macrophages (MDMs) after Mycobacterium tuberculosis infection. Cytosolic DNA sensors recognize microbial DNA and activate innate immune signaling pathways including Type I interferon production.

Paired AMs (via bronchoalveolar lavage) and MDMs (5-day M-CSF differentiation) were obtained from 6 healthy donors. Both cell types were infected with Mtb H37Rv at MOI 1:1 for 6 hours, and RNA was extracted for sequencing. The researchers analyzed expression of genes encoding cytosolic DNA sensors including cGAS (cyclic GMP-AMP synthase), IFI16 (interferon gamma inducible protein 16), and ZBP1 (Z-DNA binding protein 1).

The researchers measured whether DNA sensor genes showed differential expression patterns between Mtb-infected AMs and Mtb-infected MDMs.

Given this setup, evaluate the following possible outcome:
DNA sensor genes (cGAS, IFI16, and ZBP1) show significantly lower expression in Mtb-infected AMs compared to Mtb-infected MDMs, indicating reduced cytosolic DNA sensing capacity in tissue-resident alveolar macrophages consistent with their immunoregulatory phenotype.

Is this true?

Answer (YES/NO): NO